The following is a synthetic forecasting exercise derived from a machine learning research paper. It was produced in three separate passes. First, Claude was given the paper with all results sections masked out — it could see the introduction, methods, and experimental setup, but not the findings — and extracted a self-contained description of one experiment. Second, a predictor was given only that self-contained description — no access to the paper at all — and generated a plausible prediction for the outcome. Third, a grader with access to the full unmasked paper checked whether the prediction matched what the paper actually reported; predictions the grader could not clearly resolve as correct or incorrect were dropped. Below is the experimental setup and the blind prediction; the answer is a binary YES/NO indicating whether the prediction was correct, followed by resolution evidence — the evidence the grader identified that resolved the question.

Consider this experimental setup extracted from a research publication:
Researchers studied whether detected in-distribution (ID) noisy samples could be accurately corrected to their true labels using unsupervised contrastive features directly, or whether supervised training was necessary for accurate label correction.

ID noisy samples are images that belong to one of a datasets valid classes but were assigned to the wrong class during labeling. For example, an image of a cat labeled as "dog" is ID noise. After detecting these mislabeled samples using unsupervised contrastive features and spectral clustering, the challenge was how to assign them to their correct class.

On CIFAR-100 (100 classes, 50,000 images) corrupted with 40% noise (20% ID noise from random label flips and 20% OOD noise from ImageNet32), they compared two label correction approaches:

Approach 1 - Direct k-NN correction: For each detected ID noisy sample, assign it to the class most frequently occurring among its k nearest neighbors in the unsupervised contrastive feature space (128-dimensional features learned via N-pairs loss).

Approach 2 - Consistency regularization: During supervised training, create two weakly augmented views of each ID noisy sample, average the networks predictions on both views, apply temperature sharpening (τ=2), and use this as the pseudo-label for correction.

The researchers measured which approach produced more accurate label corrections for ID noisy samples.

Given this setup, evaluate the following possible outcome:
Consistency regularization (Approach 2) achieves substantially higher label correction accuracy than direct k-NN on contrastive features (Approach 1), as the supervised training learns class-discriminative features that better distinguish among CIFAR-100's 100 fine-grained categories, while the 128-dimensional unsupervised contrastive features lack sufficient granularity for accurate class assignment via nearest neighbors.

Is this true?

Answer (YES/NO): YES